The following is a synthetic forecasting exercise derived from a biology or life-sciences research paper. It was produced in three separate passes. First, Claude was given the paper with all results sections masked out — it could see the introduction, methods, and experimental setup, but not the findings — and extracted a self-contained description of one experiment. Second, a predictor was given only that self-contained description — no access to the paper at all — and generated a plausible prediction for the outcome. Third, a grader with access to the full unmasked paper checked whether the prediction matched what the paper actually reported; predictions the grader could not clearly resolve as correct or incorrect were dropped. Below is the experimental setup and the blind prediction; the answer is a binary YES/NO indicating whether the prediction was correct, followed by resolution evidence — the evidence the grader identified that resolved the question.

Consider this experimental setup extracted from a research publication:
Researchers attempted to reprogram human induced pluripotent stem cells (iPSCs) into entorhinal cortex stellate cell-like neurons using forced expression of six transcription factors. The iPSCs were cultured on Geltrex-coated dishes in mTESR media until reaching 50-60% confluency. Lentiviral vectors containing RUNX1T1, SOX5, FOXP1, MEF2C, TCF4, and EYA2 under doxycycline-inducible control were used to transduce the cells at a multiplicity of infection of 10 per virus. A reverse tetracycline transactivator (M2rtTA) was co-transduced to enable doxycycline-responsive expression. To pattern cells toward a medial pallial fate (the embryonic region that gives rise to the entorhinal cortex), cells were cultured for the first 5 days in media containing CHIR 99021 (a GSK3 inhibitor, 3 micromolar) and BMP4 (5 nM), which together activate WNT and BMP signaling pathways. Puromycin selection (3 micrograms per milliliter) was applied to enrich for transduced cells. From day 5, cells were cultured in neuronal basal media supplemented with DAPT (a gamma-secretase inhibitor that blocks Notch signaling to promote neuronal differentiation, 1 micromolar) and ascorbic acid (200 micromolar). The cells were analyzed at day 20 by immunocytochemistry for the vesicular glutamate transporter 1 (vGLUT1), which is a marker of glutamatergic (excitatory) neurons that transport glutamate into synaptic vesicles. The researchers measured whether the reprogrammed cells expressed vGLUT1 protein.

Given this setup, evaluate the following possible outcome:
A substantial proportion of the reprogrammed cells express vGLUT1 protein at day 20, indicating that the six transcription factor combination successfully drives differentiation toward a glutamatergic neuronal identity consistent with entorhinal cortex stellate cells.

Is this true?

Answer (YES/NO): NO